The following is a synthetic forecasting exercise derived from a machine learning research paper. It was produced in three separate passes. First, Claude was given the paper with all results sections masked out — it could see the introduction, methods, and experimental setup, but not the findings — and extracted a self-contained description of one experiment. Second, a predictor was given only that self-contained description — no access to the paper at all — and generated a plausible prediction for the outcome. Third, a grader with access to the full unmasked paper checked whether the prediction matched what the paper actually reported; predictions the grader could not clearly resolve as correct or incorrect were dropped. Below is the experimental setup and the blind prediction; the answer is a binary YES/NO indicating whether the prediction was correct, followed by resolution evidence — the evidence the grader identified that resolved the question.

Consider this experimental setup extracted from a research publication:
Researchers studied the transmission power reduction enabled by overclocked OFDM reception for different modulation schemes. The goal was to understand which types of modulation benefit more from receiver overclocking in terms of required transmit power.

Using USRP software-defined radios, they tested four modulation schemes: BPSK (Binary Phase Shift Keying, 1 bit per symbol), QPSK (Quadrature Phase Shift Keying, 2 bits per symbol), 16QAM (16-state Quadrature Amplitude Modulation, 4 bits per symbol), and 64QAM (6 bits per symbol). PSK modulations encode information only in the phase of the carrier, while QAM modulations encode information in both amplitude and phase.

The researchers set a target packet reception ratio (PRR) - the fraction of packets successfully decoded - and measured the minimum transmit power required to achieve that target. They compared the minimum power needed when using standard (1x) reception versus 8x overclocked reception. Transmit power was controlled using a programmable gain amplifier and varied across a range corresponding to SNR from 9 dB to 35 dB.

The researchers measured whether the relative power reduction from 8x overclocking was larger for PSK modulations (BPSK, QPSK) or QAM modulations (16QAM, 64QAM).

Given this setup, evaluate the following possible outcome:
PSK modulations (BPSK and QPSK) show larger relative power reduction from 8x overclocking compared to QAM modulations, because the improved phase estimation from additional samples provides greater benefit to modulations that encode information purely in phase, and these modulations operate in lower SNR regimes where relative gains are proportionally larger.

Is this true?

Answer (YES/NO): NO